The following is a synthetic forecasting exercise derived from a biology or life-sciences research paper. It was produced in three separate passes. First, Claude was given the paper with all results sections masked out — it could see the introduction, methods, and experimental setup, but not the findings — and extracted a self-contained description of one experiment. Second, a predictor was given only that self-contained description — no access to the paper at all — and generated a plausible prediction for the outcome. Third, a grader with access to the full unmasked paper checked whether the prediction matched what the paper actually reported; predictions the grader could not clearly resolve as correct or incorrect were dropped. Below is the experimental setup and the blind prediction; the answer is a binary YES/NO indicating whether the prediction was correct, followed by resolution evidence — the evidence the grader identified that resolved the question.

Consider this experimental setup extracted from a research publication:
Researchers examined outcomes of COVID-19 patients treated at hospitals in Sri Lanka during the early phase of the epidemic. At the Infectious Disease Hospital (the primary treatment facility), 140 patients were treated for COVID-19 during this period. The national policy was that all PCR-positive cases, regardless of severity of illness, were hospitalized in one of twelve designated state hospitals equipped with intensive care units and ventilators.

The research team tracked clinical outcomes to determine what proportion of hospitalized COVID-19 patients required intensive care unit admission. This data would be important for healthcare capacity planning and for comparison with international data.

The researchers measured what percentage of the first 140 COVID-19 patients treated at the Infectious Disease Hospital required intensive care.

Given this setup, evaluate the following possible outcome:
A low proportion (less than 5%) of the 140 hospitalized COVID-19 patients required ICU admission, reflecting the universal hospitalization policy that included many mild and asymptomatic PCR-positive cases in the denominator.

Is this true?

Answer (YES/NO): NO